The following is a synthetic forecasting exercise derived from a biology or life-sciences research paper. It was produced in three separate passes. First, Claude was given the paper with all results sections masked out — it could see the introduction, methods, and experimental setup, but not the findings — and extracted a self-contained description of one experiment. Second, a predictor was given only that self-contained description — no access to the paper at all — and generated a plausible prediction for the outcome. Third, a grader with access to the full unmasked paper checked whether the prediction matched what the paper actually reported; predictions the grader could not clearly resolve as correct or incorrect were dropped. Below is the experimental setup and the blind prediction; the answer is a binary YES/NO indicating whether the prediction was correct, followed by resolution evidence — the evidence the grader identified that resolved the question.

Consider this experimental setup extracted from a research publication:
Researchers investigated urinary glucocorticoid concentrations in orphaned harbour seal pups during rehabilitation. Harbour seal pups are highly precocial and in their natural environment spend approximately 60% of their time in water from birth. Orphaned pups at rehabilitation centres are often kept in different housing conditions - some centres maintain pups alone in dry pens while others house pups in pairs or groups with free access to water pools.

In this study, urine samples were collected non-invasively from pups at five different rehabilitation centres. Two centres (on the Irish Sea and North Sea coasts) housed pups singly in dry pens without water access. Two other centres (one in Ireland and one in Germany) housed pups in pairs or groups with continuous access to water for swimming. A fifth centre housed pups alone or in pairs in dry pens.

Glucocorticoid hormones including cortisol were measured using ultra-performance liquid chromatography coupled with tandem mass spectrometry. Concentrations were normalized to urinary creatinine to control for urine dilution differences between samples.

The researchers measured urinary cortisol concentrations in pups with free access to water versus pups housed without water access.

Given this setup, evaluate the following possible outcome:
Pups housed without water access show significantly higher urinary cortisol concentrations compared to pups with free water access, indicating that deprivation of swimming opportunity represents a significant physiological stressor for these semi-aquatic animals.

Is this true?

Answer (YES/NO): NO